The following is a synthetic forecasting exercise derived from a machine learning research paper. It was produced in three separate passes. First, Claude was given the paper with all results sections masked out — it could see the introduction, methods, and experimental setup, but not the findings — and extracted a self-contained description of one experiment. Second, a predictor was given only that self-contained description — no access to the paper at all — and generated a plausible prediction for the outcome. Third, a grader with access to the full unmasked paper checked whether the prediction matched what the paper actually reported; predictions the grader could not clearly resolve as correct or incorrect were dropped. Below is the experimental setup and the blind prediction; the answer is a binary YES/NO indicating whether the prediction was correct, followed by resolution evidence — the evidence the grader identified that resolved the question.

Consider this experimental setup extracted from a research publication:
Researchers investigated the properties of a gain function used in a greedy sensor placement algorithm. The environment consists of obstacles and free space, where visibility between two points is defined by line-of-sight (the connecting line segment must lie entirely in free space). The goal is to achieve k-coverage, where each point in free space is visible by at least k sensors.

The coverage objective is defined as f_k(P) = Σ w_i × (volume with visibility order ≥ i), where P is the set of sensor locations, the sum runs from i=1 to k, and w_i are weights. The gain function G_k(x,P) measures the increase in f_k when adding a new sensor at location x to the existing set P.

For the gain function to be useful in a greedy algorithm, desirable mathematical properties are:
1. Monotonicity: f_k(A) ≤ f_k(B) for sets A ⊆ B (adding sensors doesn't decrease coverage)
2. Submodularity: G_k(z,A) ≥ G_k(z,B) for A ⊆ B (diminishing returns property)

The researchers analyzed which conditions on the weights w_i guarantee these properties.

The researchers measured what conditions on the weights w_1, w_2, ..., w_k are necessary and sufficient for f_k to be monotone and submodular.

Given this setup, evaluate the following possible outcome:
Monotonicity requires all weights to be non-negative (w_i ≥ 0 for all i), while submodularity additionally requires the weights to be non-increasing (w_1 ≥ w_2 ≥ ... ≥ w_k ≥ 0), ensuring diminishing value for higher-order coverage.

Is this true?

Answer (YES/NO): YES